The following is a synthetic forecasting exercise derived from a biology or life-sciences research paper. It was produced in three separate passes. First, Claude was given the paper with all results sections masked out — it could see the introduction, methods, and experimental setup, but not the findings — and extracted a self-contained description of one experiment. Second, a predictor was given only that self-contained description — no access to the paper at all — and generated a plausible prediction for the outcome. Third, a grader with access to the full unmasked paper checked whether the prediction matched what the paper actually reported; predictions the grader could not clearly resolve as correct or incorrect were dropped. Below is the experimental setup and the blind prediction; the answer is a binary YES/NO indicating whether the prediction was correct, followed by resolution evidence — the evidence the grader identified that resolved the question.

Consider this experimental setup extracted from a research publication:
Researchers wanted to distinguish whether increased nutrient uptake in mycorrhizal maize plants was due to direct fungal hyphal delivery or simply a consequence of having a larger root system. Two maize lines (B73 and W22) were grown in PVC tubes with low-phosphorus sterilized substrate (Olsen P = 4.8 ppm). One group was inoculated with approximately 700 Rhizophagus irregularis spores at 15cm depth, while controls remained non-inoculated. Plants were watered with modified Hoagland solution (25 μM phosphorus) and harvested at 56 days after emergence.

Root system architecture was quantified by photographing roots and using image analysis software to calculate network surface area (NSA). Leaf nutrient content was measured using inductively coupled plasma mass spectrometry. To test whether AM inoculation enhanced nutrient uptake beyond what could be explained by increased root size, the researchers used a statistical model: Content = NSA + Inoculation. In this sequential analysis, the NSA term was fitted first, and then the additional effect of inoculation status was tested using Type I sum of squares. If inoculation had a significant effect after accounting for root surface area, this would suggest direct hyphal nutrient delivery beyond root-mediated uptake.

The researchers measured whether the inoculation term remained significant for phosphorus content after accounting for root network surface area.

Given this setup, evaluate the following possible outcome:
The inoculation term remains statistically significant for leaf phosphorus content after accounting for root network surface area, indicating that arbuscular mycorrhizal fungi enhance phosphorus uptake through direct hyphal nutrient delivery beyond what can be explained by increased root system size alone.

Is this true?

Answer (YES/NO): YES